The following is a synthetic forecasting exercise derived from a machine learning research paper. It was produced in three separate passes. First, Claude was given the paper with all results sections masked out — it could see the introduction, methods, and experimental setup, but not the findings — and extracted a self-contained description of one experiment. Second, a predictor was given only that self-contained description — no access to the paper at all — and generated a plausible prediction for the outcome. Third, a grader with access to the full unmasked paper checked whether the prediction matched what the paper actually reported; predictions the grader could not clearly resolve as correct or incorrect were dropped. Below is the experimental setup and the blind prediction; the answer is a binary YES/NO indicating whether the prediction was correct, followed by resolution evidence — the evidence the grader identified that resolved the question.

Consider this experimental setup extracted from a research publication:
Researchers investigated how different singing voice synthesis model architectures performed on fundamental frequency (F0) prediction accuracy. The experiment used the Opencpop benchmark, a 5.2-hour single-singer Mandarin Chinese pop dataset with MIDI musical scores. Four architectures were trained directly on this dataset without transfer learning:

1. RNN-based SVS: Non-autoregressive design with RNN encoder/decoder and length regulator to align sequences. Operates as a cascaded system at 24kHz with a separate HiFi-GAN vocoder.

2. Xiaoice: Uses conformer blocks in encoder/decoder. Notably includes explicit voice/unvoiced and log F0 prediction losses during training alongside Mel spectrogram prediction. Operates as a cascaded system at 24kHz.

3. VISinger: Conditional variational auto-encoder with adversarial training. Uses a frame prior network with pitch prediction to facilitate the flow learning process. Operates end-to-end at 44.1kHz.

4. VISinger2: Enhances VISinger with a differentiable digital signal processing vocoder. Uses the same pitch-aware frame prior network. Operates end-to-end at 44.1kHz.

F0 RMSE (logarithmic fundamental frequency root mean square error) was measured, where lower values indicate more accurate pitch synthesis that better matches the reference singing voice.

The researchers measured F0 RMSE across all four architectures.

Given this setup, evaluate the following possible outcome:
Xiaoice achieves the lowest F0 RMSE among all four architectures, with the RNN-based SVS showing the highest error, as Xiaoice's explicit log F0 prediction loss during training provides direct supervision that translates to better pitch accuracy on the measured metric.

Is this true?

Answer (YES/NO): NO